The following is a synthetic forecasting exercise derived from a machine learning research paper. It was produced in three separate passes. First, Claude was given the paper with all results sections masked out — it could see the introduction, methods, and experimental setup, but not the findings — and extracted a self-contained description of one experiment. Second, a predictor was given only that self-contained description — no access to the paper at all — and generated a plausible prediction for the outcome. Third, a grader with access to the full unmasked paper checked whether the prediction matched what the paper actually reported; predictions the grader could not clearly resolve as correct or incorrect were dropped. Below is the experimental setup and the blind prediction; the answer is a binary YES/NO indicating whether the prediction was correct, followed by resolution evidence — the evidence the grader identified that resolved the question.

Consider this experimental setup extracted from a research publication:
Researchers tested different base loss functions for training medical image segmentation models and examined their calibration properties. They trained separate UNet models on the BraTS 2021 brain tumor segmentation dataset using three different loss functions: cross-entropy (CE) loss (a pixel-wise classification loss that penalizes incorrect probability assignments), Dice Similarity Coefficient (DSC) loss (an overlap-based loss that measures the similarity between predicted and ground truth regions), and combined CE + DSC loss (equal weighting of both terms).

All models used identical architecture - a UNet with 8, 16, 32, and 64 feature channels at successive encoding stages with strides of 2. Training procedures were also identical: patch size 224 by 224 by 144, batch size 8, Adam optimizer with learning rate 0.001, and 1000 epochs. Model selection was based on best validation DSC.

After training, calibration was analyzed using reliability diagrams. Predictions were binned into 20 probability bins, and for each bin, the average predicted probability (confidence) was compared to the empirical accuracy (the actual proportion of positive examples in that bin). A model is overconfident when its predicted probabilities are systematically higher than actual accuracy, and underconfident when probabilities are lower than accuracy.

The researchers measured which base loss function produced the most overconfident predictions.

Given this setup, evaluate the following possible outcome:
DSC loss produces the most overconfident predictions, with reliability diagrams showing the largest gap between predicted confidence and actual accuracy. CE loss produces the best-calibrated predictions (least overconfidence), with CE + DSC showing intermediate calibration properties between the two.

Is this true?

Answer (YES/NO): YES